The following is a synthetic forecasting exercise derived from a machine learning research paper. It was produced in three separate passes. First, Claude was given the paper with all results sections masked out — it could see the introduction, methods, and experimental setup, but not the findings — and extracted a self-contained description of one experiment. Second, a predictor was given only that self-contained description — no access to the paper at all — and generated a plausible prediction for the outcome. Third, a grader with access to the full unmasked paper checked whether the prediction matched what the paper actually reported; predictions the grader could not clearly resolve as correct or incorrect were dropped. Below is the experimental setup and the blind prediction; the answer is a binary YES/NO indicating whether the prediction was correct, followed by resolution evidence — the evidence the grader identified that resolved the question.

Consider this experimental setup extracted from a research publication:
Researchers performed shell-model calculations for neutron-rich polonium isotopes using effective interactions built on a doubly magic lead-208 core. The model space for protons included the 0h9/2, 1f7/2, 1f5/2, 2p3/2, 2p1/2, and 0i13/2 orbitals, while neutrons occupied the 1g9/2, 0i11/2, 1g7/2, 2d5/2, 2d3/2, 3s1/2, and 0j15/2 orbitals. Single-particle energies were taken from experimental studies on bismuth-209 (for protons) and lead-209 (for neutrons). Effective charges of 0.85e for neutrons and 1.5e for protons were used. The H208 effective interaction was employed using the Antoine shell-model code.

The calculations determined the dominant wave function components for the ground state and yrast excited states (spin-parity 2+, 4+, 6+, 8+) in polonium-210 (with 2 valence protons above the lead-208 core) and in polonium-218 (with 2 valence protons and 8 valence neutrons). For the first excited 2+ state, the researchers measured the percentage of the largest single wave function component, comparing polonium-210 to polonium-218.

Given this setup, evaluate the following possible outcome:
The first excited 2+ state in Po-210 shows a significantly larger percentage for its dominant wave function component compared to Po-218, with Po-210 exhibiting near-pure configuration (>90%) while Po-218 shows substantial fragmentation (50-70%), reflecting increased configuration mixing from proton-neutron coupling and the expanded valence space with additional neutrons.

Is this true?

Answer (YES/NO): NO